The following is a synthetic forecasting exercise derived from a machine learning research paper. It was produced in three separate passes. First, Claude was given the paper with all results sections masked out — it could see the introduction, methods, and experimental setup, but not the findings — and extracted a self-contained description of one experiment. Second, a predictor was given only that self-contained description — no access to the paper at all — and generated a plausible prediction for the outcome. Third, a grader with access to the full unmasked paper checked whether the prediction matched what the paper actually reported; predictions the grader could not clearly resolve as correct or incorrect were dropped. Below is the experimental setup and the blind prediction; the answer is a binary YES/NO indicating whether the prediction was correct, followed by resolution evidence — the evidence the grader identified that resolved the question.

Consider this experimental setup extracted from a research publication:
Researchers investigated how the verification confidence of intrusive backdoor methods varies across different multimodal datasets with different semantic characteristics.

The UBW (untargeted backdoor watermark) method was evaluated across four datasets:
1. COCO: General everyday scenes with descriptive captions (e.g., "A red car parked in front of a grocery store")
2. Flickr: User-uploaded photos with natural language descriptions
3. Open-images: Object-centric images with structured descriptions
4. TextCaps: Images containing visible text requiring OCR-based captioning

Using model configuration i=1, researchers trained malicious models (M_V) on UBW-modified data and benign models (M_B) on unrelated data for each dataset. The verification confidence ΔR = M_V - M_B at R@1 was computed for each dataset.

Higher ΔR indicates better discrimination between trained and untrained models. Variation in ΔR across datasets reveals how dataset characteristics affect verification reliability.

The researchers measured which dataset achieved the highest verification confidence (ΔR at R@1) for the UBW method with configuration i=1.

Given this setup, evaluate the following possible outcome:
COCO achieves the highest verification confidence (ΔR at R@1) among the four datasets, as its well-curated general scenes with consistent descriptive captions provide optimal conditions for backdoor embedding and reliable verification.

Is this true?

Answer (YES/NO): NO